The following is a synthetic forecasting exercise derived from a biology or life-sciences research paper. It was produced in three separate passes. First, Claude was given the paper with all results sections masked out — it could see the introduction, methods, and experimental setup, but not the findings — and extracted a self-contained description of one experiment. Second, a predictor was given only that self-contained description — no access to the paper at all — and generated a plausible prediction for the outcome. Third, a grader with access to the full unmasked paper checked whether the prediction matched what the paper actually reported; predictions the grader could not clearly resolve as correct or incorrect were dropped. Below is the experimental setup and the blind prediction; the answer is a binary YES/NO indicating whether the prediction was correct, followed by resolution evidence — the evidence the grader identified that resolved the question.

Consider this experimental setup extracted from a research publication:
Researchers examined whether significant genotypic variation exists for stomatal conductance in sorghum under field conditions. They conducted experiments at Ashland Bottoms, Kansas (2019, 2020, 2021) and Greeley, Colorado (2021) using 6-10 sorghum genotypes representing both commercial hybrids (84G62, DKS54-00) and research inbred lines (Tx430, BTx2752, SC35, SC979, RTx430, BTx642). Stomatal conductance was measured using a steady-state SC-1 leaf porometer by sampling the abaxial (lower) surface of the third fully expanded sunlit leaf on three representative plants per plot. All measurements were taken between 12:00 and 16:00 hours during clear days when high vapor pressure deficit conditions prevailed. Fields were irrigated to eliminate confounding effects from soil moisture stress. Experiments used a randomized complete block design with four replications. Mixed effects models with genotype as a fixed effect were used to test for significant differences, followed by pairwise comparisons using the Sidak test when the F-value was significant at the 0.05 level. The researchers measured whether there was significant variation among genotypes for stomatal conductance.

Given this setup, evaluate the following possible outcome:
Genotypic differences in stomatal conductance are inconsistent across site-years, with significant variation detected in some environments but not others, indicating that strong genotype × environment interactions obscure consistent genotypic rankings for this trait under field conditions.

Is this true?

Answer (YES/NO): NO